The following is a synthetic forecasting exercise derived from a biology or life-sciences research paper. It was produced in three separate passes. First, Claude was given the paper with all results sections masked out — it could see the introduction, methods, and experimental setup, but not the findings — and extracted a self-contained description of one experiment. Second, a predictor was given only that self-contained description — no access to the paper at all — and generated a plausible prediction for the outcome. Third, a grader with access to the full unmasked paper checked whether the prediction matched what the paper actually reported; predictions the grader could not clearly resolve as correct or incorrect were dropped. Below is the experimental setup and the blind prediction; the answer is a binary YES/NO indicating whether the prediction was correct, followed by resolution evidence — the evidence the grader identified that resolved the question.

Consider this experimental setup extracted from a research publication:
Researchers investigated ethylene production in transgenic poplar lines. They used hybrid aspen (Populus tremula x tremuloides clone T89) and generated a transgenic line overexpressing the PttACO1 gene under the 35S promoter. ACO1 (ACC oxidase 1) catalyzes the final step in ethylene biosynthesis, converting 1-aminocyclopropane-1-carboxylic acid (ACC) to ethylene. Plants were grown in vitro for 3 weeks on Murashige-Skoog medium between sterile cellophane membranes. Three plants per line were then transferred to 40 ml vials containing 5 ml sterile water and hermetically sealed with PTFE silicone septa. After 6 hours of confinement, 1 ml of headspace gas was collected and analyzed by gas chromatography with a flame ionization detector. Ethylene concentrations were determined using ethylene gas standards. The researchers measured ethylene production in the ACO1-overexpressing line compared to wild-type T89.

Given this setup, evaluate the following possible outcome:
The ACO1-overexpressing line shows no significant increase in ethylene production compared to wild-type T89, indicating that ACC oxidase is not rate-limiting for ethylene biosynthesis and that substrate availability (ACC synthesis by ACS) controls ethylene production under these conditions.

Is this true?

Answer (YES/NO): YES